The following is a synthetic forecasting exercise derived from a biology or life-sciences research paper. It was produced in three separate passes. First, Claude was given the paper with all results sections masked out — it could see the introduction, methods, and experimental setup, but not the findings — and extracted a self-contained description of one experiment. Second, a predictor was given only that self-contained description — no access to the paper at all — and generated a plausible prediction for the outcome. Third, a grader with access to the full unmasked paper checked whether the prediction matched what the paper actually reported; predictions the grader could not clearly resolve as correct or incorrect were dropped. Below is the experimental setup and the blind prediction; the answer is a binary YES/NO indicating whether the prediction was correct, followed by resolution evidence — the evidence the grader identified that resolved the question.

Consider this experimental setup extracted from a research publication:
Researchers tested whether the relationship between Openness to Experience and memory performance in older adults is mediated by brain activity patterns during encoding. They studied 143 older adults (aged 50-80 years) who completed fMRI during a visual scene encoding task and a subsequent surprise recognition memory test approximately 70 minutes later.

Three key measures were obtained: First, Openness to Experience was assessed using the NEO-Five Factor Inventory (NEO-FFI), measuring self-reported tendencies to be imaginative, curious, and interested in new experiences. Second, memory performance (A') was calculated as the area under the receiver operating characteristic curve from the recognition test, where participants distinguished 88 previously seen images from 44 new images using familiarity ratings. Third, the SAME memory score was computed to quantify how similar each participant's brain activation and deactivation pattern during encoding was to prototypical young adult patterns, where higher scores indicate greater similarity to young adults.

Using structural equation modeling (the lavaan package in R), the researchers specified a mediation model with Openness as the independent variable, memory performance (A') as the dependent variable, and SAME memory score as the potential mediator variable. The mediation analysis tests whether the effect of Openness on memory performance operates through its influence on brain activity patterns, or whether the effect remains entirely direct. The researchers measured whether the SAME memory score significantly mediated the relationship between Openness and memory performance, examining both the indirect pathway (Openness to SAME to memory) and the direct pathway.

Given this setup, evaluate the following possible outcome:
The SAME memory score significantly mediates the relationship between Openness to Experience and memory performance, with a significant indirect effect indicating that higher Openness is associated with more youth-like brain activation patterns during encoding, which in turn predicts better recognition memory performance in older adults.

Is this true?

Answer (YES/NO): YES